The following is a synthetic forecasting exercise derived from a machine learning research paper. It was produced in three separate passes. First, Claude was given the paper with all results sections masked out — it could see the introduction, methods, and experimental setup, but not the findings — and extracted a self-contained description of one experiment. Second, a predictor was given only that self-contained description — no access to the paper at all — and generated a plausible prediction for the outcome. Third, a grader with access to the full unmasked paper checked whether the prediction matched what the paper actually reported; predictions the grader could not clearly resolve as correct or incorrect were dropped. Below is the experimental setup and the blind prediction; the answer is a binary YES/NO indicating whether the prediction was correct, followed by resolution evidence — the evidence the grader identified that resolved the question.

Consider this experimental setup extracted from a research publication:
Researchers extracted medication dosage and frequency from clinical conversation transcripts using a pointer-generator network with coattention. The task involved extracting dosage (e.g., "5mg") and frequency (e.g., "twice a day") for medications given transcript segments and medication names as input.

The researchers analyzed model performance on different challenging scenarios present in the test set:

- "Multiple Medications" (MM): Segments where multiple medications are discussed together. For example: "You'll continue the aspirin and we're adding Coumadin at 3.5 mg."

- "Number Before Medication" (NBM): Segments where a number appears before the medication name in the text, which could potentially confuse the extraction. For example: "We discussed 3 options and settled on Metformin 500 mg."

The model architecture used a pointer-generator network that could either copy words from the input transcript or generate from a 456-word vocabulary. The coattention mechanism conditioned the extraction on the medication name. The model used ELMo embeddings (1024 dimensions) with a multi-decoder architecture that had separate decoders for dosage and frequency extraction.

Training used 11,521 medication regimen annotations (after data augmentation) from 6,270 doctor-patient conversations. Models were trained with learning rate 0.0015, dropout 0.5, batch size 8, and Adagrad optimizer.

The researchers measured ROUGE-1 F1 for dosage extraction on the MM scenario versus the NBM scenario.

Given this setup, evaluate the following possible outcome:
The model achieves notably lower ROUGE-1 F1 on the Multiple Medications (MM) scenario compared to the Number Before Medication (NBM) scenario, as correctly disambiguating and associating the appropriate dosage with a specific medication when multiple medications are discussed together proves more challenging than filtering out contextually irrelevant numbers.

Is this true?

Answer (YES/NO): NO